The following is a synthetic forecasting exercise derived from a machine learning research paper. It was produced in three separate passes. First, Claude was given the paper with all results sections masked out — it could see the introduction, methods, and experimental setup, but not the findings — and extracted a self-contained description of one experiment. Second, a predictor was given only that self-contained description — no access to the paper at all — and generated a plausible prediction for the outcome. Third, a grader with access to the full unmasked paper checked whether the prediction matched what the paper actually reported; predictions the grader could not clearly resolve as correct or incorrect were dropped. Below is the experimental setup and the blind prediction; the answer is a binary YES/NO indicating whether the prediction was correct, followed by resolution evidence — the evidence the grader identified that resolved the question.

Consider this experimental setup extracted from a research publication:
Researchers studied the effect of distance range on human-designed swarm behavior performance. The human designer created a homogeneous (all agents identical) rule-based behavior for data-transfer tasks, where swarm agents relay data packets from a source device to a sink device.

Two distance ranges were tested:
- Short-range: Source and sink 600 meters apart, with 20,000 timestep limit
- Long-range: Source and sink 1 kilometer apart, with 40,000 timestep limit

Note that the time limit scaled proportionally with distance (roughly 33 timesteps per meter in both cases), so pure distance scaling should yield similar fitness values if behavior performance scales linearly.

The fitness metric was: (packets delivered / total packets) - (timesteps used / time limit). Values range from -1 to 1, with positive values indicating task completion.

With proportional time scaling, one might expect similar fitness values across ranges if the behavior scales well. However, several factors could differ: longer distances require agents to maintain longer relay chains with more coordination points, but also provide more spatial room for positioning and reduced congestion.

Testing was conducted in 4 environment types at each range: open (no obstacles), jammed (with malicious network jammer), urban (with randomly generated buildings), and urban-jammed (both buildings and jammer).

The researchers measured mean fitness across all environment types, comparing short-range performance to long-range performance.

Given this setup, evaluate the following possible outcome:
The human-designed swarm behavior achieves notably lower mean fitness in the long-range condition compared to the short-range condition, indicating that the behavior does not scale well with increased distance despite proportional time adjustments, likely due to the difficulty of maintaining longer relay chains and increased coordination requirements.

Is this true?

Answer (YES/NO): NO